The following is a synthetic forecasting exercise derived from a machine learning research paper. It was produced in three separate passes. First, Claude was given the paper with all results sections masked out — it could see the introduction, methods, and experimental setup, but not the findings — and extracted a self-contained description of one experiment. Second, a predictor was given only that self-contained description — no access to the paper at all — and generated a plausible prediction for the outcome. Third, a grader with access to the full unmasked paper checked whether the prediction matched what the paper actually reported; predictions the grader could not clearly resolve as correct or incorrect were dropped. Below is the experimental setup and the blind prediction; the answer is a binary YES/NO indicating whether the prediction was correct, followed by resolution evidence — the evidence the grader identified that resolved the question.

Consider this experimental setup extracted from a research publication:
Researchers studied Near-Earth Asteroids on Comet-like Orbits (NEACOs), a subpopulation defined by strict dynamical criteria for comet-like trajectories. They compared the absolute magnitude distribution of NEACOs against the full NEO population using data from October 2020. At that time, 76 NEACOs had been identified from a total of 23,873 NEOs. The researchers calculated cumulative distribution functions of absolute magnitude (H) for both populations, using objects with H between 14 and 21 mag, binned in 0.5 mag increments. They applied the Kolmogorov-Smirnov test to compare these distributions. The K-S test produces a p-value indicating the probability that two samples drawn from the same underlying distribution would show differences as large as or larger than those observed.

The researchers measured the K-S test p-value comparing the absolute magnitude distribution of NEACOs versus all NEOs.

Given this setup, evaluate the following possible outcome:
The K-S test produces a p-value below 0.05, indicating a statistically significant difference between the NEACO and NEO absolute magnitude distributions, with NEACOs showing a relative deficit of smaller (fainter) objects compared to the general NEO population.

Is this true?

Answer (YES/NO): NO